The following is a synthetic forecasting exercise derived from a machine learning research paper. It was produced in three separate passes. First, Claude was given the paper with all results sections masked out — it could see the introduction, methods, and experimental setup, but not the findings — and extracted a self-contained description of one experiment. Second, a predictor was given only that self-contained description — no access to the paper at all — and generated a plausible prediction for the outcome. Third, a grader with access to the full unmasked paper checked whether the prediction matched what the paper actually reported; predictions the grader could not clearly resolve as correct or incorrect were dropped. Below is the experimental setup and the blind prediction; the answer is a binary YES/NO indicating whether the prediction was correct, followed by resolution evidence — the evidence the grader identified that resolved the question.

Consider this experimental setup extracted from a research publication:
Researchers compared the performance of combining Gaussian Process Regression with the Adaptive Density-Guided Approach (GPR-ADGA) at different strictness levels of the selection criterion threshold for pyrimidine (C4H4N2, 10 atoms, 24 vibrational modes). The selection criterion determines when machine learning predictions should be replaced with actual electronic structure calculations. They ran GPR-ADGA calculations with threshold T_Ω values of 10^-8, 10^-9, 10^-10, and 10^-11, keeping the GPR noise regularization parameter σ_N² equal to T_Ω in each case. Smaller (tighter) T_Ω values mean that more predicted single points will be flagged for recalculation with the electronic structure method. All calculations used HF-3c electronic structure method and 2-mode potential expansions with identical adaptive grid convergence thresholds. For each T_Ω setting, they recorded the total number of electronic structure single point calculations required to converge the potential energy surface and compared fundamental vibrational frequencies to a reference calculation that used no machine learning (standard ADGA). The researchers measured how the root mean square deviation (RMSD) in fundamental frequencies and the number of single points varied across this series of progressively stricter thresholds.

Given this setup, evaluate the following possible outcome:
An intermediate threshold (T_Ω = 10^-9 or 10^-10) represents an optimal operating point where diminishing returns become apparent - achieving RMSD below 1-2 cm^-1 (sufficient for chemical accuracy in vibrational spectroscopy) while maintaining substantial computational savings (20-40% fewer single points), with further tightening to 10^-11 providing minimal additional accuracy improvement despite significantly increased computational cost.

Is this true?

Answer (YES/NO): NO